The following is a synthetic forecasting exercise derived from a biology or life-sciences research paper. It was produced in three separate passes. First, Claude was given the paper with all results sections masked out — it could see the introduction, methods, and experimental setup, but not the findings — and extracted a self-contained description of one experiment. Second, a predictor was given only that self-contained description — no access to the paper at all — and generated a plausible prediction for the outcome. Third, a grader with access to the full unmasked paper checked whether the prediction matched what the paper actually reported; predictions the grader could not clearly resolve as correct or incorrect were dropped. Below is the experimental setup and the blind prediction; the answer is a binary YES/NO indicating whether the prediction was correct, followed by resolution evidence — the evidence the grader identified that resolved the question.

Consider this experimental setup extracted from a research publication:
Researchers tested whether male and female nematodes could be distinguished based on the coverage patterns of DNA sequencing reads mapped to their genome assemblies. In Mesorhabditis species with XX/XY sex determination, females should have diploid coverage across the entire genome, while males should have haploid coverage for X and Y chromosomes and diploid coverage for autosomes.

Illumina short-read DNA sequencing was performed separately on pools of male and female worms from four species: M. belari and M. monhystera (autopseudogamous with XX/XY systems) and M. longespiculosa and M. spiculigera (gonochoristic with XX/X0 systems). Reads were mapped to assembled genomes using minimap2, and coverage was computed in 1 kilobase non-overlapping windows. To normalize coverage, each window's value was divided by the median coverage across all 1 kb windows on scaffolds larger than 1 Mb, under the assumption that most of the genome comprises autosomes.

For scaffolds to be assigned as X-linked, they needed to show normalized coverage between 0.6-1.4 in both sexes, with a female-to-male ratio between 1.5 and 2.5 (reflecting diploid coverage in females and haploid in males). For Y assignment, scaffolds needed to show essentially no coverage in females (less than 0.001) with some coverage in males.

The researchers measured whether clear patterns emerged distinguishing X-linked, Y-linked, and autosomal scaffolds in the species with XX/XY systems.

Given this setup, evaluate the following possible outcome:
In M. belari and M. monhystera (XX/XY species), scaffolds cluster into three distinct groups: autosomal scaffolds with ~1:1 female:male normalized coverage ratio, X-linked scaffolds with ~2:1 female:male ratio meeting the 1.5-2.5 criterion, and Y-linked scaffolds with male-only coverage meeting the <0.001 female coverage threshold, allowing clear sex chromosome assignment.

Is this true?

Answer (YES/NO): YES